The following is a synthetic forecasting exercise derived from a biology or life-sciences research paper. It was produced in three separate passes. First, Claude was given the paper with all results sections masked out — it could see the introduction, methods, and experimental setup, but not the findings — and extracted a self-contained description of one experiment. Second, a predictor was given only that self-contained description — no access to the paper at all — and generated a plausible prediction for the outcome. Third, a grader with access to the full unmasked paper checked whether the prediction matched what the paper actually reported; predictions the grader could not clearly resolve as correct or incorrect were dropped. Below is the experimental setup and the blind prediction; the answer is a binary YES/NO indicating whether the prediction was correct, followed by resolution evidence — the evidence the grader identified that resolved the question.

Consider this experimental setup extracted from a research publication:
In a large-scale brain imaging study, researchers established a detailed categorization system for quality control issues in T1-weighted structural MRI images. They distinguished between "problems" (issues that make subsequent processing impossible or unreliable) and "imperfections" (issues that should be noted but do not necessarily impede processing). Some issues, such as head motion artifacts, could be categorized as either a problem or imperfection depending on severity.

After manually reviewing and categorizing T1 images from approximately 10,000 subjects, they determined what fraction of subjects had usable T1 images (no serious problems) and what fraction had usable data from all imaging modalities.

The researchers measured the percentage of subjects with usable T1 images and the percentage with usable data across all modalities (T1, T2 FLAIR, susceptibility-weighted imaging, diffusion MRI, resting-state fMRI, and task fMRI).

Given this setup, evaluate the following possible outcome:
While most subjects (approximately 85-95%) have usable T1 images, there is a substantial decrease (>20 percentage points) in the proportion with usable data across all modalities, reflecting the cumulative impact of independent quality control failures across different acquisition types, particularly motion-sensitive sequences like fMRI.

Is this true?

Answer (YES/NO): NO